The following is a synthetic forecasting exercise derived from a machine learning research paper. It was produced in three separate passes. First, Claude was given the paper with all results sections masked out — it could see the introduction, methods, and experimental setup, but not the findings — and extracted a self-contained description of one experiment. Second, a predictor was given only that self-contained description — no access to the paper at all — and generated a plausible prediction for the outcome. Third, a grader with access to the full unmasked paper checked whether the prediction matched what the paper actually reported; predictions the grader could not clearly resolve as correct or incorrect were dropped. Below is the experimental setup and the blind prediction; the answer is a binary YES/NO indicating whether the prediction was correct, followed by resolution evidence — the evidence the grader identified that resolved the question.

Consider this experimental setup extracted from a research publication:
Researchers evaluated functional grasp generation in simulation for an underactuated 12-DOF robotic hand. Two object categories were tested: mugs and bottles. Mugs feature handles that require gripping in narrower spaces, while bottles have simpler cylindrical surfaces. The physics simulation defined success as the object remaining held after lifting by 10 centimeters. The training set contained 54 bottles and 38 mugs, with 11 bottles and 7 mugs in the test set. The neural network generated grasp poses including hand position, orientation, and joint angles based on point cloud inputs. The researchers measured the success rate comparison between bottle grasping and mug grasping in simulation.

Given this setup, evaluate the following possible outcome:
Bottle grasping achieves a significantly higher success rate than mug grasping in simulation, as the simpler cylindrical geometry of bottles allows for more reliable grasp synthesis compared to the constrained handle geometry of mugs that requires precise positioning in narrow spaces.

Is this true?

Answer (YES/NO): YES